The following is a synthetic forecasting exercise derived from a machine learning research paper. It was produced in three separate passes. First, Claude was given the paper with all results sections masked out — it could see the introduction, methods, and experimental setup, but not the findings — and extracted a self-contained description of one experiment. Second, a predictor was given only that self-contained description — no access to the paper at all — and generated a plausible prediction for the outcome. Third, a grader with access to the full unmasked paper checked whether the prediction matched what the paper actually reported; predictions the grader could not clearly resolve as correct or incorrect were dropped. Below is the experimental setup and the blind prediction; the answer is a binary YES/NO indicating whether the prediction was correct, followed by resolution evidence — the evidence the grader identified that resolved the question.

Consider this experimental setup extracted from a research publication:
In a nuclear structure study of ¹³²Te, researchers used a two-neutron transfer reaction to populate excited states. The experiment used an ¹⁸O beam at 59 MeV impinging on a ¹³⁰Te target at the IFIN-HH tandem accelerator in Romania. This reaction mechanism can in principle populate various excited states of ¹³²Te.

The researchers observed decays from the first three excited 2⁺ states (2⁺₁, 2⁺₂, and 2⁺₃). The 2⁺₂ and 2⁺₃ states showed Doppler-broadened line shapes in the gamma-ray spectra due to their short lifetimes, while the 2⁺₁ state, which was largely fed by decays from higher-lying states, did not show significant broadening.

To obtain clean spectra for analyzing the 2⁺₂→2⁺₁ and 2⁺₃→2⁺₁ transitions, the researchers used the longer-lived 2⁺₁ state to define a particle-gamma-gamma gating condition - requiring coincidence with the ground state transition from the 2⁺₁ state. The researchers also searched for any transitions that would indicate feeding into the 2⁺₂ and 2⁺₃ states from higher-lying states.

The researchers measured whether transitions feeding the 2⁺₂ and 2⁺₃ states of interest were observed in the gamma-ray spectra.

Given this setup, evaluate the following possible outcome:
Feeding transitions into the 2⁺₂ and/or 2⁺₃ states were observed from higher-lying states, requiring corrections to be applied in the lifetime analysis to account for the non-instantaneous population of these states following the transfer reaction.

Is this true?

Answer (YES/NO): NO